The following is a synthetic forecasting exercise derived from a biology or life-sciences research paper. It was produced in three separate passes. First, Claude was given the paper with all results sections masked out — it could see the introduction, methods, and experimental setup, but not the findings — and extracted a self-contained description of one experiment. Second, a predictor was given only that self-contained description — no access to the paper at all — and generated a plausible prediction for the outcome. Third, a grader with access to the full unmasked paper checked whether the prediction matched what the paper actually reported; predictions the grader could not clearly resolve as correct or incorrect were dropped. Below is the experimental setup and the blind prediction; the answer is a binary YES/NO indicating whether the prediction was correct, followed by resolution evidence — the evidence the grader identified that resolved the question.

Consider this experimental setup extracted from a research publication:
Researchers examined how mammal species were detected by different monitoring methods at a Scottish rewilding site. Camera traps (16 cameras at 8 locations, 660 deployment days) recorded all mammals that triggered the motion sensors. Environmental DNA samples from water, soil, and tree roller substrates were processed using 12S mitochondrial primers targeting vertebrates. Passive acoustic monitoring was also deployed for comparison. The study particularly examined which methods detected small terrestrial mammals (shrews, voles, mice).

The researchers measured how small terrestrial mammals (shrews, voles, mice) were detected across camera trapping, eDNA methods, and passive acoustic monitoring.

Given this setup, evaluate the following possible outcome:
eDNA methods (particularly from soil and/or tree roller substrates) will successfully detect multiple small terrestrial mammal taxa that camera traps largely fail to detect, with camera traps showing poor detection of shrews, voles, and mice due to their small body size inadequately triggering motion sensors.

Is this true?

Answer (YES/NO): YES